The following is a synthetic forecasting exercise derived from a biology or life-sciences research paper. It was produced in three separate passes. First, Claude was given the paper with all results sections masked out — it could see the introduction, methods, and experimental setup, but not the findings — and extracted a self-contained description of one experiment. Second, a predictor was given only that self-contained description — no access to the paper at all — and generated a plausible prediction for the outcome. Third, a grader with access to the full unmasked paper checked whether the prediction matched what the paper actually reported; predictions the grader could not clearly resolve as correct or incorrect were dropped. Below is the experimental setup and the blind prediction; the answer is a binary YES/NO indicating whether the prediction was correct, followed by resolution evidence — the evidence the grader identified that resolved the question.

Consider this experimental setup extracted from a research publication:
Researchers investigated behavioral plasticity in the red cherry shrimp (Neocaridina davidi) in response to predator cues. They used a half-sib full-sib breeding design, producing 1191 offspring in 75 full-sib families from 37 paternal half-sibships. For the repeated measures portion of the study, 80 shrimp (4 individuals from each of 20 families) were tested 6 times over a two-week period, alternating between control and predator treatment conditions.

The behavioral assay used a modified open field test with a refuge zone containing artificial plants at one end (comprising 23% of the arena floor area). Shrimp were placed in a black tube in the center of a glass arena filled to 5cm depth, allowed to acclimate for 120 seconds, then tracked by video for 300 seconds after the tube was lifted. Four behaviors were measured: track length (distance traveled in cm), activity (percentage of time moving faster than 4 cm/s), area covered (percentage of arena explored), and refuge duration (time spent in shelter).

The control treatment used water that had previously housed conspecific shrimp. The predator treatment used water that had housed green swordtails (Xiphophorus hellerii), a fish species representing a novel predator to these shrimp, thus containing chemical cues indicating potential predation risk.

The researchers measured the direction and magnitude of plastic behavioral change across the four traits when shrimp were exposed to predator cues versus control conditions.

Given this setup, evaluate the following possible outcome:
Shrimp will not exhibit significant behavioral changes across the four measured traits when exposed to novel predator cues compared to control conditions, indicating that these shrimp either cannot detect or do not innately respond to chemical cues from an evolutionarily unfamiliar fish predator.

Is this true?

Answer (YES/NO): NO